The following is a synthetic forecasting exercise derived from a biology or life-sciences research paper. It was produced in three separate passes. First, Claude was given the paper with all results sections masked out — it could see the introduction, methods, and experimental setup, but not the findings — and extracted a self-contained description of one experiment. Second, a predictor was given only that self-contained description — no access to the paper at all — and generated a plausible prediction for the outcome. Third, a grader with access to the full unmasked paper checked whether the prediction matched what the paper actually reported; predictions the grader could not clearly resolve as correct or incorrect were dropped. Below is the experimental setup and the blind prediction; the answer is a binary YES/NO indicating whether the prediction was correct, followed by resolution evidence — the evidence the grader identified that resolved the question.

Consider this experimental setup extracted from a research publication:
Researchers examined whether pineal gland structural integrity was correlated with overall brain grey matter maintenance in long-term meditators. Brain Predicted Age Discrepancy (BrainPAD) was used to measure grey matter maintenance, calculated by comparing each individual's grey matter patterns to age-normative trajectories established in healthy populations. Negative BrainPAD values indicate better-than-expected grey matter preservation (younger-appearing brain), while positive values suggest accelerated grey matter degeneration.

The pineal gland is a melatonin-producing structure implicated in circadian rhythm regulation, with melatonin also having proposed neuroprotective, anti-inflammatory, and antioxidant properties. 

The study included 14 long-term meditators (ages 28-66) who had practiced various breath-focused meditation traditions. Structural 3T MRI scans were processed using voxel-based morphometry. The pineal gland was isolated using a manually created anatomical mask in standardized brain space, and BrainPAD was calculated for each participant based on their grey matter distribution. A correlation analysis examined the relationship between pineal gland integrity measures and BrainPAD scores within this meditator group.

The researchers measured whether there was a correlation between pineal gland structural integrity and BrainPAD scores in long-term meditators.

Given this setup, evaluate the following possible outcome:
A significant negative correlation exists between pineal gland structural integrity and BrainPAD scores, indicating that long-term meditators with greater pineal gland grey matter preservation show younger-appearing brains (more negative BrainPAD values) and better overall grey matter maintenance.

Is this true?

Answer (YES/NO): YES